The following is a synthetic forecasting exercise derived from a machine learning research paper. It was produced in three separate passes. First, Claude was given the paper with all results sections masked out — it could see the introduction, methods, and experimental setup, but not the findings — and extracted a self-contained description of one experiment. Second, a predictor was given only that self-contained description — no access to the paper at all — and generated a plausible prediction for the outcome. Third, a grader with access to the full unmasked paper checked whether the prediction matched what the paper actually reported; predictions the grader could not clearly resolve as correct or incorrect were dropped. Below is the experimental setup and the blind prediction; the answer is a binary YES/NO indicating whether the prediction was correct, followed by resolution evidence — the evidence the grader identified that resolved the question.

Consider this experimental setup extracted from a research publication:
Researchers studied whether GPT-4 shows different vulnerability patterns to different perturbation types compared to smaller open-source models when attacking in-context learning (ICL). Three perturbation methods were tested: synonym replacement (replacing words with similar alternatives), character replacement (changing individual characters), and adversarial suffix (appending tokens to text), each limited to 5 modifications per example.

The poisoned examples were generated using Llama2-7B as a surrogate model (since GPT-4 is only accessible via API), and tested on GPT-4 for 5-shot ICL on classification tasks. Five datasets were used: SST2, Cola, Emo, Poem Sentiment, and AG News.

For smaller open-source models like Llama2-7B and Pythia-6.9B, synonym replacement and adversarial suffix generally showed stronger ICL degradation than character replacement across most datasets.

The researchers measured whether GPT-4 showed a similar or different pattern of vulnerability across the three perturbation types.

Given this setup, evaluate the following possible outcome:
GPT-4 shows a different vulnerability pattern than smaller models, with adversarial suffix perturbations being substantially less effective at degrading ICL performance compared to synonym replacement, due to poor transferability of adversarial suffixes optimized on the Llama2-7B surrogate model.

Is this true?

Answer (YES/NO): NO